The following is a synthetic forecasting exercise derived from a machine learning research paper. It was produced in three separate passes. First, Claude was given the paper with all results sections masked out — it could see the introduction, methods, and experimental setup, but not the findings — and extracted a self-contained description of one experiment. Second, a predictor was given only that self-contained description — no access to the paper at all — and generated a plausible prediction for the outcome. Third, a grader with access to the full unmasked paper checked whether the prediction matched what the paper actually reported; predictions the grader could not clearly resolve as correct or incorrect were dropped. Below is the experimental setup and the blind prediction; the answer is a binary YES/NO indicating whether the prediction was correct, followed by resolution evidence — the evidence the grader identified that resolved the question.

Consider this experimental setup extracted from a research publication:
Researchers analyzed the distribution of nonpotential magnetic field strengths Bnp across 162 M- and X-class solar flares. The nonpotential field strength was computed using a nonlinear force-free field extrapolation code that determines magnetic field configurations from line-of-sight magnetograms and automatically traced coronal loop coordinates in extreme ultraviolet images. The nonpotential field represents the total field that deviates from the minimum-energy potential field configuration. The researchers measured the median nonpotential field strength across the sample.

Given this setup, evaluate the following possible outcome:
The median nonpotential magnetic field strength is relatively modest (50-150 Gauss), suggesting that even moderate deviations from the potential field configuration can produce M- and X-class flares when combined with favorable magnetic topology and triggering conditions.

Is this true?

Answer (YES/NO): NO